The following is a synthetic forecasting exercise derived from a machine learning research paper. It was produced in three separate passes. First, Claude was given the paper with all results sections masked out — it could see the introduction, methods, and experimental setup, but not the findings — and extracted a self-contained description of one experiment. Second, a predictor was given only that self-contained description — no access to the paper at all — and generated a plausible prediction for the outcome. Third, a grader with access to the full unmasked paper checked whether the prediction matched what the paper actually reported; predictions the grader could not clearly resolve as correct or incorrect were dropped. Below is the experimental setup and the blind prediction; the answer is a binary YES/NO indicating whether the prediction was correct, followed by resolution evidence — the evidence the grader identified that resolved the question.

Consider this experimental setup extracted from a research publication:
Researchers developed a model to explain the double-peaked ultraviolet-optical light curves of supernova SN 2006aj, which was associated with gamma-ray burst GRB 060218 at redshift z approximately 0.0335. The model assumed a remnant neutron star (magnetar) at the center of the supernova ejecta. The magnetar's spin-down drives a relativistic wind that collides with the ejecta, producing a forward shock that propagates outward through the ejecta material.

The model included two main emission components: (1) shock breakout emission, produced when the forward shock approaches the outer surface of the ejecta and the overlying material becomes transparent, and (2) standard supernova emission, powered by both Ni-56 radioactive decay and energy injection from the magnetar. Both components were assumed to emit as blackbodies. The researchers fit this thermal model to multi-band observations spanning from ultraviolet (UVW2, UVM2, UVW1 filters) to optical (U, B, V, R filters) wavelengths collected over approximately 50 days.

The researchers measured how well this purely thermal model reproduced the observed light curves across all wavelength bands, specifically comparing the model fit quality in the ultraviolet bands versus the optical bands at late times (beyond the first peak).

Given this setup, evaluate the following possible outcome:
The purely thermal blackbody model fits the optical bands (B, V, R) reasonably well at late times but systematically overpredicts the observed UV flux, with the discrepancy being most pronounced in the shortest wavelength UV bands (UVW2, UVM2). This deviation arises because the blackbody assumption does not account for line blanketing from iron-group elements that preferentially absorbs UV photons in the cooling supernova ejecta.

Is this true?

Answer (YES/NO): NO